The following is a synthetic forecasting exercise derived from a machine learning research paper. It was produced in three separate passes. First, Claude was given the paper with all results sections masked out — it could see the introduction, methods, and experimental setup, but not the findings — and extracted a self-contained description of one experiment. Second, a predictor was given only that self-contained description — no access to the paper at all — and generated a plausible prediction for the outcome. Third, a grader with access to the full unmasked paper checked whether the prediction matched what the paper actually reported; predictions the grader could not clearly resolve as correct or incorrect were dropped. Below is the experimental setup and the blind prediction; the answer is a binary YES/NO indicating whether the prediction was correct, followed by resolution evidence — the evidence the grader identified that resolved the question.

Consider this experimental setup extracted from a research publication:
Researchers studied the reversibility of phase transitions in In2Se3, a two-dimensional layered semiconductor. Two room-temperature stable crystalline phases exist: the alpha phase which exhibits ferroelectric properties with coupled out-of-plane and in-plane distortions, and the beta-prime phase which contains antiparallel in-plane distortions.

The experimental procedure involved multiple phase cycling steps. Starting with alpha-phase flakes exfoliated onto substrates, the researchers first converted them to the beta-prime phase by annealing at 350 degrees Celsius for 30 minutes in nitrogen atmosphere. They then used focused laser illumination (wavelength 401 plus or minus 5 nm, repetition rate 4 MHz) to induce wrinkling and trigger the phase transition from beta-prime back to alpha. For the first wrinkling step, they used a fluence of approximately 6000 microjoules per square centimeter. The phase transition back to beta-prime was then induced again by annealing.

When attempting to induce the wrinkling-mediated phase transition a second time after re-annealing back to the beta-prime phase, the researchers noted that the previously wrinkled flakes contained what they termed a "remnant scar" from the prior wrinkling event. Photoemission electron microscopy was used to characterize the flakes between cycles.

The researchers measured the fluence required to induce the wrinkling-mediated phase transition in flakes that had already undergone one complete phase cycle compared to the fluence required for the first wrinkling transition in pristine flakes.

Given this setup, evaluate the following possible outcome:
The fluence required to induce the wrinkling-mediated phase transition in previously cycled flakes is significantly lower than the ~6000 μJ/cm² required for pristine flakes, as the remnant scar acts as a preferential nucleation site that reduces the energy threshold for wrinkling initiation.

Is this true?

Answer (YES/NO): YES